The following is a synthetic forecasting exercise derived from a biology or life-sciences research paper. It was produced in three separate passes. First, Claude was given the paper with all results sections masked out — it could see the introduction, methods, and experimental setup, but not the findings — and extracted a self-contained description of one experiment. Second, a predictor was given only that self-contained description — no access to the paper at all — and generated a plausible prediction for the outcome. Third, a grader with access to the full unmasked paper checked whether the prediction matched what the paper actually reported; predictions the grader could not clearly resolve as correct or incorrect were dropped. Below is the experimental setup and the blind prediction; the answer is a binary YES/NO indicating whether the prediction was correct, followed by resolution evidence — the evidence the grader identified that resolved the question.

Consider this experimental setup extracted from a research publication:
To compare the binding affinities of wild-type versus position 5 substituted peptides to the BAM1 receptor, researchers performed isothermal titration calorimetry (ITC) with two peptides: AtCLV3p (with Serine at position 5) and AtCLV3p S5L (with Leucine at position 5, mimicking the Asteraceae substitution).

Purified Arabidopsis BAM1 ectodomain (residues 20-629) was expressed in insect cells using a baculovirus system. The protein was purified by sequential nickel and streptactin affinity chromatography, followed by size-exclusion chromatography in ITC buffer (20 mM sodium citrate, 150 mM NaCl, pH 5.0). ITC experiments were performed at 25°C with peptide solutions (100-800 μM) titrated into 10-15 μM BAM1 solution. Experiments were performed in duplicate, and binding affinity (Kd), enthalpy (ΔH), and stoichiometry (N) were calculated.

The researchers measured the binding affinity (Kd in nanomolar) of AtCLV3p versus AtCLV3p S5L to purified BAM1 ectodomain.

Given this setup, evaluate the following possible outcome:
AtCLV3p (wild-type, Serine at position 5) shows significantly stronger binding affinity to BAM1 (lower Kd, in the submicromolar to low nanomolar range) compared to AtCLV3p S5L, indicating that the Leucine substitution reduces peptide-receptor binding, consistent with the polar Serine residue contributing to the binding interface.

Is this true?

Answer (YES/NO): NO